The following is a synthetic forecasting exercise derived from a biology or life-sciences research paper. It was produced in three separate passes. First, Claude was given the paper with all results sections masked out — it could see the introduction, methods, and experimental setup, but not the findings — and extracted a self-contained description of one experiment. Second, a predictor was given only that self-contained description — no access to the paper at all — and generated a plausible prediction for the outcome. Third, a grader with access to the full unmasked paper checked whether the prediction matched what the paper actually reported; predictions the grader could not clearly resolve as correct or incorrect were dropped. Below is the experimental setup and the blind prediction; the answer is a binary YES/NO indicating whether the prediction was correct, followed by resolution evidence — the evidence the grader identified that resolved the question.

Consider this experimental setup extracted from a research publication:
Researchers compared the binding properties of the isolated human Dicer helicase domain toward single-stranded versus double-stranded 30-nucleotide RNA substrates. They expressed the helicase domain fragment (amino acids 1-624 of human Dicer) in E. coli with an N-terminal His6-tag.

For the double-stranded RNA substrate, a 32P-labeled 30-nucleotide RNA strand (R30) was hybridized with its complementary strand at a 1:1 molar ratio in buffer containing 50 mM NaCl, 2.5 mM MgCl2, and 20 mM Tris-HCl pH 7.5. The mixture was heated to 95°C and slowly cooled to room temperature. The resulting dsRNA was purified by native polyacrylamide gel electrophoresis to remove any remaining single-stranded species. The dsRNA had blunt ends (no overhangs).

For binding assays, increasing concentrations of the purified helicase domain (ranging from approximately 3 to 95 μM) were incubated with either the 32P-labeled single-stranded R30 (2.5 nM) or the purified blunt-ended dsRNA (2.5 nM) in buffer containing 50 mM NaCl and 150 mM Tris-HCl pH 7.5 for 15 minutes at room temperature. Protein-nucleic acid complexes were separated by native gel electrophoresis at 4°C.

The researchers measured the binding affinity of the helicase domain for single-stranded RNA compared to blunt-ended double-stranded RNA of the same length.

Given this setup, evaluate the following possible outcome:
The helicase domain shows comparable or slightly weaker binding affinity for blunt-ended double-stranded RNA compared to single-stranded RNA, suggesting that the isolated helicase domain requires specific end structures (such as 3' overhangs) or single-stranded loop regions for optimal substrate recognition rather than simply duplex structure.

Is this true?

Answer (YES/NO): NO